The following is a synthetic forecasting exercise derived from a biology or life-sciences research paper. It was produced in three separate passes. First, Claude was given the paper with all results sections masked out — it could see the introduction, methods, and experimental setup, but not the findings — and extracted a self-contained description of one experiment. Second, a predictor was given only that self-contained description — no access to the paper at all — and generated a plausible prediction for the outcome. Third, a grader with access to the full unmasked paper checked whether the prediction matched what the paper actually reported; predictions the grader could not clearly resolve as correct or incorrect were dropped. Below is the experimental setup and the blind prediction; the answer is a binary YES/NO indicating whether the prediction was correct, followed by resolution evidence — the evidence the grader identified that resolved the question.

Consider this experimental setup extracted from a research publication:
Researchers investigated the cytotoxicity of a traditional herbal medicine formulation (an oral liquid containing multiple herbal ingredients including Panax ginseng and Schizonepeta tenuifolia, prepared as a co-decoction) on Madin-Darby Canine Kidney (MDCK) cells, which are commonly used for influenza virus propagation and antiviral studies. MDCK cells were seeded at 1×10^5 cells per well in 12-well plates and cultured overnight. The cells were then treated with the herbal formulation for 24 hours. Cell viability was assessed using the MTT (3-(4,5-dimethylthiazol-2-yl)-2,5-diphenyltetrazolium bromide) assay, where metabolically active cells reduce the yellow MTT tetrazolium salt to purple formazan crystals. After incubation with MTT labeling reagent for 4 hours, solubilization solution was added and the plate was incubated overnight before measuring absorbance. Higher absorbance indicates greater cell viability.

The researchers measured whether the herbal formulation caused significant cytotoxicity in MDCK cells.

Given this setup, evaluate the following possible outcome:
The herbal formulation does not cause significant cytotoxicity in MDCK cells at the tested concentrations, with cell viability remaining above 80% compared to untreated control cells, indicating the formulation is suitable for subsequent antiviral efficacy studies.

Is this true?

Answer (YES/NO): NO